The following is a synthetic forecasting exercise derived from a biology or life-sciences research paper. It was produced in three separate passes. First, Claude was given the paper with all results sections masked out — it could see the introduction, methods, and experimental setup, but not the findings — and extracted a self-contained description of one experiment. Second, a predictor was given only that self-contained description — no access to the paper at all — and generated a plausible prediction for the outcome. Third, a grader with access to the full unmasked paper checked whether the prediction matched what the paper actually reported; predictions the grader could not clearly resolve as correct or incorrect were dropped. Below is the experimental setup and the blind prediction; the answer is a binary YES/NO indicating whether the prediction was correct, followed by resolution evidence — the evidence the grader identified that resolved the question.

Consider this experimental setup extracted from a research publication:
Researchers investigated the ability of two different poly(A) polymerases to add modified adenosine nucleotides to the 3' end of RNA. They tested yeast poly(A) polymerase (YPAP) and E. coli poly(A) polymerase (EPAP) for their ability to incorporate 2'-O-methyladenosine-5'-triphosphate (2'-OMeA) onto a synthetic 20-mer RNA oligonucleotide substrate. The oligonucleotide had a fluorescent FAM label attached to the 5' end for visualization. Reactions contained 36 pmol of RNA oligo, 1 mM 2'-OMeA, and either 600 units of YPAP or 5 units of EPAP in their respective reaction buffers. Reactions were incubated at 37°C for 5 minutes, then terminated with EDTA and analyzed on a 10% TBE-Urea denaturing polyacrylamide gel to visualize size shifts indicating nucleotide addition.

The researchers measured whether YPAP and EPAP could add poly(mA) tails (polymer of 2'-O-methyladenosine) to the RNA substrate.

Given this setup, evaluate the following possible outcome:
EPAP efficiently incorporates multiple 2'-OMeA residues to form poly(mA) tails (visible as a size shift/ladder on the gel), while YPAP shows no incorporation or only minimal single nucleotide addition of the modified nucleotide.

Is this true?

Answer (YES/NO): NO